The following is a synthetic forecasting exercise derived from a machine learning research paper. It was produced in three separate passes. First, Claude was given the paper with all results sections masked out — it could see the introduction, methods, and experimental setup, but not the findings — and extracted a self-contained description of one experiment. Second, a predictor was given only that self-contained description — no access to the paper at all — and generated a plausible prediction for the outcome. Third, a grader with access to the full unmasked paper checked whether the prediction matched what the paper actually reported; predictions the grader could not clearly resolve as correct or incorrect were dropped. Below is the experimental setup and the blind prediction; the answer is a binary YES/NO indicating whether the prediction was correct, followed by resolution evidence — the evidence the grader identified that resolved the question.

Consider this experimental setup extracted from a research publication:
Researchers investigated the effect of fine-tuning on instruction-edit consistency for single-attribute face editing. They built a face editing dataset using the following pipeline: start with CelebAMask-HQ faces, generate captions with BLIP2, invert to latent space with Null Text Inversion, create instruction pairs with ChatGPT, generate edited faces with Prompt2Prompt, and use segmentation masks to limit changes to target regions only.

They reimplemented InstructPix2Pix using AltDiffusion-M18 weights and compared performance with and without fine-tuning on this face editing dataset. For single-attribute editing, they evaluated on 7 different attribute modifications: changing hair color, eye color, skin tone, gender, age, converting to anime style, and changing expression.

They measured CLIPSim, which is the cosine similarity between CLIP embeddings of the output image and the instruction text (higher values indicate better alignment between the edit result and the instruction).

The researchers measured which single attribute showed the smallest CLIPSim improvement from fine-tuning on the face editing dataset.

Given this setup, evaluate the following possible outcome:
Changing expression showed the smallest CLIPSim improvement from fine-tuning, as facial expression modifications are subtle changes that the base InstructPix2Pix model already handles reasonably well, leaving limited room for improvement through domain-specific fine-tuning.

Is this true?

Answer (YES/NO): NO